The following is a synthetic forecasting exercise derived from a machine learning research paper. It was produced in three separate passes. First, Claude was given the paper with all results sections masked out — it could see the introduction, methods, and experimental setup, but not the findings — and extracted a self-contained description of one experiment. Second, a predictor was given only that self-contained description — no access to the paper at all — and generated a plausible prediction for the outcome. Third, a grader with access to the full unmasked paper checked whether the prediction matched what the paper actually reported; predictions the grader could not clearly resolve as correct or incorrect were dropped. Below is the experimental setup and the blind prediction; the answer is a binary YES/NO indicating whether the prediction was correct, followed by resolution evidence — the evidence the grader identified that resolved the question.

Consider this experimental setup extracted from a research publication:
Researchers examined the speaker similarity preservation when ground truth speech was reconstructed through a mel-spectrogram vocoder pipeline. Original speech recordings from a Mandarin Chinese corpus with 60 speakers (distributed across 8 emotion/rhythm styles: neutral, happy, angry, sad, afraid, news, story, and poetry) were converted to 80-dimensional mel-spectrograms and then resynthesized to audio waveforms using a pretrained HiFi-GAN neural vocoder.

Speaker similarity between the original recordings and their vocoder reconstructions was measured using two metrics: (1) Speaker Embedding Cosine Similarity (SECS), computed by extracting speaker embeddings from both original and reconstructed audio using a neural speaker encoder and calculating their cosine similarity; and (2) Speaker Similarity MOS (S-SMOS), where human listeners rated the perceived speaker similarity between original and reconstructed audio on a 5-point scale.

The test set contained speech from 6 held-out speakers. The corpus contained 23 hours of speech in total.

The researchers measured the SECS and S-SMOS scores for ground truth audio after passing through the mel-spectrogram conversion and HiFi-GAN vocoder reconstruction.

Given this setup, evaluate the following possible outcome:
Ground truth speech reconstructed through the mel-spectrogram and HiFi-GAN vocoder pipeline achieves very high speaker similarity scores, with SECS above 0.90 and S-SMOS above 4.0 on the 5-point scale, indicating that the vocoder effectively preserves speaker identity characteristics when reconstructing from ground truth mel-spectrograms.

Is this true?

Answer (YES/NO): NO